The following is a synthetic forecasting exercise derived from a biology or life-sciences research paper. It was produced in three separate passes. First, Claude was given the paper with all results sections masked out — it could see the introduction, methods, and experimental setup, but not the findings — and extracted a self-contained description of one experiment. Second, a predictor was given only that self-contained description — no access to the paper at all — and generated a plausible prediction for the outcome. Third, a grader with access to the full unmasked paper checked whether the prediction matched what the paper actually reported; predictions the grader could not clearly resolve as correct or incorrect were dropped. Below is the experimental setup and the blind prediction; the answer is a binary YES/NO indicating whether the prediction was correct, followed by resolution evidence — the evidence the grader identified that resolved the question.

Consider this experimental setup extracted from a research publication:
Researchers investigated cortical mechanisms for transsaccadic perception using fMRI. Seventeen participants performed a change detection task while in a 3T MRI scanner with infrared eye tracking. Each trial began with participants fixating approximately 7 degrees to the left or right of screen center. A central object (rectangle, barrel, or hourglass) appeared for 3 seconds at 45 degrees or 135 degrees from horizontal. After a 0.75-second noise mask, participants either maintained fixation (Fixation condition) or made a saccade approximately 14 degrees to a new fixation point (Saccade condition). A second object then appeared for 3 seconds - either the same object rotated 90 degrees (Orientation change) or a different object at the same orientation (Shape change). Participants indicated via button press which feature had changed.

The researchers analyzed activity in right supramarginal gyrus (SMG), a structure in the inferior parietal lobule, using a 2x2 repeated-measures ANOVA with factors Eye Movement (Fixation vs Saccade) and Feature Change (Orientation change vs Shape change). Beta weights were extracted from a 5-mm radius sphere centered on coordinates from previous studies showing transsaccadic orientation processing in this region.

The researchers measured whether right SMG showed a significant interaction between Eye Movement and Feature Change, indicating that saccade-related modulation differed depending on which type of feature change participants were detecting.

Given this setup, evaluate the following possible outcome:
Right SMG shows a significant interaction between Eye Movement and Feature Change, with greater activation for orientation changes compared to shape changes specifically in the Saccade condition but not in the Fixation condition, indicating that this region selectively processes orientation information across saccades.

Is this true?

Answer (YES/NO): NO